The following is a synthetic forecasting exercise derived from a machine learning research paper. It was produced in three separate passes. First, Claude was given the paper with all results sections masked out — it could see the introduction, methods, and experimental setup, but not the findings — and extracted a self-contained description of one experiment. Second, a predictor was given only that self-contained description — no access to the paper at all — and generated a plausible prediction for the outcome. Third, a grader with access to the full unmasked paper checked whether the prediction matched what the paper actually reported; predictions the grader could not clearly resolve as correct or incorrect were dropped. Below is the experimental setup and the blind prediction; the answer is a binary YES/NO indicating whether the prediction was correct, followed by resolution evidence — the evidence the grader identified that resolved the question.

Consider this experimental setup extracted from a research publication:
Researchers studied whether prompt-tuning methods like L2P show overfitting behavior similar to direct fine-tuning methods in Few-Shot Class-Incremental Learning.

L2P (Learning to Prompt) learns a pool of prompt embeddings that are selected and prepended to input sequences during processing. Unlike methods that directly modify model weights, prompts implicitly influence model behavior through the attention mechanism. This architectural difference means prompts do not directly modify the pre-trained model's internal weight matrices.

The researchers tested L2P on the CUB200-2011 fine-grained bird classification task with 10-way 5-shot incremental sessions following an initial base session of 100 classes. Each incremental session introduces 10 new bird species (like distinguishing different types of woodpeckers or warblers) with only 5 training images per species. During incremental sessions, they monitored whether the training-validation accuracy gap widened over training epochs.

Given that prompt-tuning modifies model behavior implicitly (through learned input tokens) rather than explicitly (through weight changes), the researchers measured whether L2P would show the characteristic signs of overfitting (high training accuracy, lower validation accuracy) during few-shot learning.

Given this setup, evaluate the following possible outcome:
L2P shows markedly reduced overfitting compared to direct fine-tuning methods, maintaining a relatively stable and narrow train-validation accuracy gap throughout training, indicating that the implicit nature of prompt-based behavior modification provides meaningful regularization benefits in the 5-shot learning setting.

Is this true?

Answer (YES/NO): NO